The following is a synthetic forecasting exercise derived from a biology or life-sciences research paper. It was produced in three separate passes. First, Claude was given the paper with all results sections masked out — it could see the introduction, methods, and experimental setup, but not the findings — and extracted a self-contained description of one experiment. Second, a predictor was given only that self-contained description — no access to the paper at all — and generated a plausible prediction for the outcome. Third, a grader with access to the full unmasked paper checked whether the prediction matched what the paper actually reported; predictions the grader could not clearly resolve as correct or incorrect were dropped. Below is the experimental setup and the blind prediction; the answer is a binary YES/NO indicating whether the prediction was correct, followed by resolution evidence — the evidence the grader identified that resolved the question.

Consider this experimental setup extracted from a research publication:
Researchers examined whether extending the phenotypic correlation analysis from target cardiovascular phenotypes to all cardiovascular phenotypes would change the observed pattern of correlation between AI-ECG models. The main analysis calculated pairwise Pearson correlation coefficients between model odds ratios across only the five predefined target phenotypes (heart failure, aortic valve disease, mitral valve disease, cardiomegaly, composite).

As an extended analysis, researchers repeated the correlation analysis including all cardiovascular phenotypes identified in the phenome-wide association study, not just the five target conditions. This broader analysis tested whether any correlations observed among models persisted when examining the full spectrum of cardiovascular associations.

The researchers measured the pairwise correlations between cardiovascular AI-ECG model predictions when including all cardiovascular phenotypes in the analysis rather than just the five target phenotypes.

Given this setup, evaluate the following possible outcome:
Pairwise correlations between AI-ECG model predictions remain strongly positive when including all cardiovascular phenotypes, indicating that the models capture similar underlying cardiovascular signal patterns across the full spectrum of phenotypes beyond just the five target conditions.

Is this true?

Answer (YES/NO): YES